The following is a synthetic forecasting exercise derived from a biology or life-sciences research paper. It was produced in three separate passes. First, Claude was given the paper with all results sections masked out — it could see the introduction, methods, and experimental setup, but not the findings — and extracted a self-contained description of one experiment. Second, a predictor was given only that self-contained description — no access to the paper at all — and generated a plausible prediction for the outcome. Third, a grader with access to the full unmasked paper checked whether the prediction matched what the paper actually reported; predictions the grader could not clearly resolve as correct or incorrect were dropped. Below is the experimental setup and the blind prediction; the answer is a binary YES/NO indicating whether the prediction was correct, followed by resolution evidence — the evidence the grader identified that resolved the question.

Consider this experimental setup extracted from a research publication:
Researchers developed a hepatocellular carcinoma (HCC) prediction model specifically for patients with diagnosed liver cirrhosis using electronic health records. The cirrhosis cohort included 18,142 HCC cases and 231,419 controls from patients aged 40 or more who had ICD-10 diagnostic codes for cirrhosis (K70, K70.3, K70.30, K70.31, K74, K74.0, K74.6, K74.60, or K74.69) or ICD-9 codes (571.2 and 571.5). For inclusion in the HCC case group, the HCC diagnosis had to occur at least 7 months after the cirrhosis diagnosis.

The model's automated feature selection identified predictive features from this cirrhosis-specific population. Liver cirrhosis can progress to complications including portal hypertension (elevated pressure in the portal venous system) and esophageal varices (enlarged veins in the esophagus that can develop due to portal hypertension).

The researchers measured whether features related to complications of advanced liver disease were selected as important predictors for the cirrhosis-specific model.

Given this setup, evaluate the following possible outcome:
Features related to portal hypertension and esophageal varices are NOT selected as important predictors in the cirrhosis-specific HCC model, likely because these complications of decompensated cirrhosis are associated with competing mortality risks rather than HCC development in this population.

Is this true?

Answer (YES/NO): NO